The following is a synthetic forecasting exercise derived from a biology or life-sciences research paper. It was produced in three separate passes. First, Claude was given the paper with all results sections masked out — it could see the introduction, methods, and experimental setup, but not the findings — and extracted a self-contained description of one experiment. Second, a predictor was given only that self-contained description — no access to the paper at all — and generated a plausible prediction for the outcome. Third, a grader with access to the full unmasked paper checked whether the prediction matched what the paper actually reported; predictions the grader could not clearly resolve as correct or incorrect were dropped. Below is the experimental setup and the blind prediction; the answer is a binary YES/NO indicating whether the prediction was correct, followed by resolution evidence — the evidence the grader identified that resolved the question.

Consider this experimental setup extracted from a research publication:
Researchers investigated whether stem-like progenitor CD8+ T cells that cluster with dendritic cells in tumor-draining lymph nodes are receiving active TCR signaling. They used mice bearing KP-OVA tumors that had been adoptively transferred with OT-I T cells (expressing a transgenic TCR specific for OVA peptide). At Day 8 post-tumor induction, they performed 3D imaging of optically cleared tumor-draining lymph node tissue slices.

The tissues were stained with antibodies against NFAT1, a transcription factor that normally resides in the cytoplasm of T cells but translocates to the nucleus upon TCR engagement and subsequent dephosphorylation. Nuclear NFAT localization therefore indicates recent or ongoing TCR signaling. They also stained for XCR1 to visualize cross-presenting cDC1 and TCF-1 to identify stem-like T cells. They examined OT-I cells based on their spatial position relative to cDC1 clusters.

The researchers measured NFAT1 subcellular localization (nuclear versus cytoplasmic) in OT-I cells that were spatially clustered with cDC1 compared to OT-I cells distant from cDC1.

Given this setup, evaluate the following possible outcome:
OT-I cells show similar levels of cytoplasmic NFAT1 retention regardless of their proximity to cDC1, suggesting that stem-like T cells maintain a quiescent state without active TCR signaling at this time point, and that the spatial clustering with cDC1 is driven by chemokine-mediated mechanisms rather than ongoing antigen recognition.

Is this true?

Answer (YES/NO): NO